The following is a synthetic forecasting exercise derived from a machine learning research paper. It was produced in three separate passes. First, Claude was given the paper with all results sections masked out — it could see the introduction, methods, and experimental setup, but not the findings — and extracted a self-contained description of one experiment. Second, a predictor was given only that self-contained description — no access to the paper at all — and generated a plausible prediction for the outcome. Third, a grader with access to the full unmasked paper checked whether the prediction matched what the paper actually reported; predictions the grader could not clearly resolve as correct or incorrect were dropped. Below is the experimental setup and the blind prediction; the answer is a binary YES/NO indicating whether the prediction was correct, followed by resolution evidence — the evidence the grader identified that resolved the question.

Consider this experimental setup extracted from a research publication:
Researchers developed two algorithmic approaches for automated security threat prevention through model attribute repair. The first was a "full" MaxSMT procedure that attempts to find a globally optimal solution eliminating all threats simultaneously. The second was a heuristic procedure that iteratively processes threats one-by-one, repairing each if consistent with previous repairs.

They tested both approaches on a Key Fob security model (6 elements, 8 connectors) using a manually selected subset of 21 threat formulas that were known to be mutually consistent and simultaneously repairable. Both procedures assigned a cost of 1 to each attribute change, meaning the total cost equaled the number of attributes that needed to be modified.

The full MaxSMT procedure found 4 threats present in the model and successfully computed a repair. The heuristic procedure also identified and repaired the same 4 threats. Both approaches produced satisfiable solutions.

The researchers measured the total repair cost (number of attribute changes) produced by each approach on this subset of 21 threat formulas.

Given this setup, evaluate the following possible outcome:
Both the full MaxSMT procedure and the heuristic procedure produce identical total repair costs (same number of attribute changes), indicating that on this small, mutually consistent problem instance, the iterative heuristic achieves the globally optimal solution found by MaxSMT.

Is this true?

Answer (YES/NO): NO